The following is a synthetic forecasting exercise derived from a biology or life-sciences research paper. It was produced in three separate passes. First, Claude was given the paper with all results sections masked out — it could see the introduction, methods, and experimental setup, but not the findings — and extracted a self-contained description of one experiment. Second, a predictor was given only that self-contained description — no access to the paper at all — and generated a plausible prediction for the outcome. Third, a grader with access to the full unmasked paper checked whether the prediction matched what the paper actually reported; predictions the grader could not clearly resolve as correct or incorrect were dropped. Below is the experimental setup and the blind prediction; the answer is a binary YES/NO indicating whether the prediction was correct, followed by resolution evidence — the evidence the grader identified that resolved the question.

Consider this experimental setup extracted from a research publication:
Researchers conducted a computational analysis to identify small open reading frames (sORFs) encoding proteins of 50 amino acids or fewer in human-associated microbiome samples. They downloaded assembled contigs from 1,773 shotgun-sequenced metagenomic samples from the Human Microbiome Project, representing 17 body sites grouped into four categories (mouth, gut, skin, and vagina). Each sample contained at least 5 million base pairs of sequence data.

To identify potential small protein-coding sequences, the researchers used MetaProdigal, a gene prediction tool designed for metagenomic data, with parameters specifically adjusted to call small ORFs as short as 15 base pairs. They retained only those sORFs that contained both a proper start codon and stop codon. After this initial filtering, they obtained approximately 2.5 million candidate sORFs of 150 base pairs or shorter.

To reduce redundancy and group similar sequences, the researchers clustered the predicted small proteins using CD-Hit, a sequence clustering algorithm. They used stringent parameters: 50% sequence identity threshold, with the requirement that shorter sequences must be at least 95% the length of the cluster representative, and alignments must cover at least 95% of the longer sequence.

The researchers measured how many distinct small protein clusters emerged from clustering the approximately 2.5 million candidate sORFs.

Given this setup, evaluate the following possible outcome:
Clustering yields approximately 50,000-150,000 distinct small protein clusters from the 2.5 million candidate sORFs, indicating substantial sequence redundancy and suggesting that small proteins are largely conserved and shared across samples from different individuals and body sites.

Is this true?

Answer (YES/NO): NO